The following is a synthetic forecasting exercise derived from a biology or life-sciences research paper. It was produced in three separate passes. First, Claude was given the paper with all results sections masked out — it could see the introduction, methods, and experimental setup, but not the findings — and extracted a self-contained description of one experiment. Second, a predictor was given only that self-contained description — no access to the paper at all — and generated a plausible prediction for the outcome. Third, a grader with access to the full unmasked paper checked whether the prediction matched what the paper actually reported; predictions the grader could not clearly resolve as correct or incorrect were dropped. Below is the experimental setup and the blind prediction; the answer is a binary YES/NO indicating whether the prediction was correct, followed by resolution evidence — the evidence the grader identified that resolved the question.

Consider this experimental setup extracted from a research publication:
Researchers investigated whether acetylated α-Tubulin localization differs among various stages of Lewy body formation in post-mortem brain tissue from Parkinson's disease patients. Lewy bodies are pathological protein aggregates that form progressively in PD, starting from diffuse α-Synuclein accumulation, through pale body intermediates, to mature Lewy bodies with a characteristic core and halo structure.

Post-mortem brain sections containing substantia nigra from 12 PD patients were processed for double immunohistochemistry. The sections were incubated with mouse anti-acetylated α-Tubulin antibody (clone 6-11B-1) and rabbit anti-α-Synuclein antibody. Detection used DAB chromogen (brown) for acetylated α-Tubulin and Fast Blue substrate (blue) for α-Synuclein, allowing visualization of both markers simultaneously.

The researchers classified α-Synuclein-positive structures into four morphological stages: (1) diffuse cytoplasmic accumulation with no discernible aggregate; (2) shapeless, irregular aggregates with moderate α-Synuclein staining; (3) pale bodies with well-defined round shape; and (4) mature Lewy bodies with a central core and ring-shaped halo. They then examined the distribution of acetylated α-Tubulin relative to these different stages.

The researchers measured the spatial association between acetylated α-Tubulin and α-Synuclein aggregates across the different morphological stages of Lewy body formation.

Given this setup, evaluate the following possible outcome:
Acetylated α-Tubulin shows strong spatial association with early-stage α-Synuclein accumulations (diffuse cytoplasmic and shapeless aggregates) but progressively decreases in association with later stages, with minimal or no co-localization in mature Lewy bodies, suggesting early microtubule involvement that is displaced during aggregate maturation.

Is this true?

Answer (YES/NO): YES